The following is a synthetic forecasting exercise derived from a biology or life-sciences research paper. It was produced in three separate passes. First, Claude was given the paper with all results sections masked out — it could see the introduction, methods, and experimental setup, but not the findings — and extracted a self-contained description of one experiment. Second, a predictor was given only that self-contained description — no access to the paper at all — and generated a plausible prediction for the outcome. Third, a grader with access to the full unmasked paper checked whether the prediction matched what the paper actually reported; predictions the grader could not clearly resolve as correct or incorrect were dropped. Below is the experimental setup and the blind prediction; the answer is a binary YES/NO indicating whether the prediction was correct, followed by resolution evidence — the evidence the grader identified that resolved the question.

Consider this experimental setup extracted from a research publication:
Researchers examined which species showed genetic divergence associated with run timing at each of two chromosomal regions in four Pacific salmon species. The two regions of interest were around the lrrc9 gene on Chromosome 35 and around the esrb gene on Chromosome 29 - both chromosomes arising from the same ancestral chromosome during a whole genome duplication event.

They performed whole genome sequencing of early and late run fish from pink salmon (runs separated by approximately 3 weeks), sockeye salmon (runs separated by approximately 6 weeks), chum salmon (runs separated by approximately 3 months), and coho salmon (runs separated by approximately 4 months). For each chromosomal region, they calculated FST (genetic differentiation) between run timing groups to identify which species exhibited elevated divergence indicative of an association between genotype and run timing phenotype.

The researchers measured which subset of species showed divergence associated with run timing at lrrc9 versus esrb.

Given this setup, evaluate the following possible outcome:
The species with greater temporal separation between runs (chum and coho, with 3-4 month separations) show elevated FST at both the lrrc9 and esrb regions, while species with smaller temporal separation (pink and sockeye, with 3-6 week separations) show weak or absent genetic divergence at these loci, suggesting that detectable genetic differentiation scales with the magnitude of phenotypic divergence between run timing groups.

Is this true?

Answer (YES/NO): NO